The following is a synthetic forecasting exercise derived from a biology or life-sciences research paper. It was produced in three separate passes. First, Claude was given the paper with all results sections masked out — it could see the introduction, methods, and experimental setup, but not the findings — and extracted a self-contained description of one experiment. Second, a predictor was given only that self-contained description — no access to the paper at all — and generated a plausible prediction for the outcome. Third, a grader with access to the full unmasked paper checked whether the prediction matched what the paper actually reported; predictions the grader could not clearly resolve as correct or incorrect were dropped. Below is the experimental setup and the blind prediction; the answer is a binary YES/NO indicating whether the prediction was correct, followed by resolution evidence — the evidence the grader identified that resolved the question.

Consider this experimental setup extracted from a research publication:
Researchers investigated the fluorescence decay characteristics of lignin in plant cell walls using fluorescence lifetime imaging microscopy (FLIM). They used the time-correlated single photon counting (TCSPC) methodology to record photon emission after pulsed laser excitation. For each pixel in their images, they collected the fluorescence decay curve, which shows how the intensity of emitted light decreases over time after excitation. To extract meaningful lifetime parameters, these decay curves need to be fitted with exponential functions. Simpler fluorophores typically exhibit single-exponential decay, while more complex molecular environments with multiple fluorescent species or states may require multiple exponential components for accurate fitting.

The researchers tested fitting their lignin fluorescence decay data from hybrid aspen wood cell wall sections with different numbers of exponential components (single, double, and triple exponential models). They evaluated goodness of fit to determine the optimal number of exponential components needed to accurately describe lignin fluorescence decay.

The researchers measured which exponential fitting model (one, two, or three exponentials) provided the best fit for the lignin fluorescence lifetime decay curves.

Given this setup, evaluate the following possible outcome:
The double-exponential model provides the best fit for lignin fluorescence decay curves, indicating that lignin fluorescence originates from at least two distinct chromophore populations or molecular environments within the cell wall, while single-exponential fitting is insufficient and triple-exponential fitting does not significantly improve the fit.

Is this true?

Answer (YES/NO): NO